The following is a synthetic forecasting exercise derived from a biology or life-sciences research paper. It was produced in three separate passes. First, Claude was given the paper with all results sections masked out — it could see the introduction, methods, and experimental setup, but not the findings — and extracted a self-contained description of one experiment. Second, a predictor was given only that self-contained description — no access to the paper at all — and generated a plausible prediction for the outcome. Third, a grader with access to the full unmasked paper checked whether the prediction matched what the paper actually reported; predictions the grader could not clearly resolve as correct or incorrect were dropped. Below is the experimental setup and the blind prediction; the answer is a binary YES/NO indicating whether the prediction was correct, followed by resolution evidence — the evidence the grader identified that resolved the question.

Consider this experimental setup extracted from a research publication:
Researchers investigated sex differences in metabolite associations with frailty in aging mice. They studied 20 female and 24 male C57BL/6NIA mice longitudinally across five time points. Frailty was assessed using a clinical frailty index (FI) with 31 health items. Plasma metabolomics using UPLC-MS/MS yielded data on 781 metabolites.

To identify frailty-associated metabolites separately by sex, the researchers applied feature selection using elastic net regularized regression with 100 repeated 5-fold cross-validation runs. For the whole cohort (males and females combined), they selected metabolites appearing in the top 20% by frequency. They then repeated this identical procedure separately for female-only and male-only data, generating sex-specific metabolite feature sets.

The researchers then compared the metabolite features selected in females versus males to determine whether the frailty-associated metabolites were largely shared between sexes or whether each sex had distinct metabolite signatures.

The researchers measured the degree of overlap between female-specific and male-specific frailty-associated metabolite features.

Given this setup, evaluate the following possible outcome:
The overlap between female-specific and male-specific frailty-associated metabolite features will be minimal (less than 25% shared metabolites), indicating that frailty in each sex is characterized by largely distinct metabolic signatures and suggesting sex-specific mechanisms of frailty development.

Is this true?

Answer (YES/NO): YES